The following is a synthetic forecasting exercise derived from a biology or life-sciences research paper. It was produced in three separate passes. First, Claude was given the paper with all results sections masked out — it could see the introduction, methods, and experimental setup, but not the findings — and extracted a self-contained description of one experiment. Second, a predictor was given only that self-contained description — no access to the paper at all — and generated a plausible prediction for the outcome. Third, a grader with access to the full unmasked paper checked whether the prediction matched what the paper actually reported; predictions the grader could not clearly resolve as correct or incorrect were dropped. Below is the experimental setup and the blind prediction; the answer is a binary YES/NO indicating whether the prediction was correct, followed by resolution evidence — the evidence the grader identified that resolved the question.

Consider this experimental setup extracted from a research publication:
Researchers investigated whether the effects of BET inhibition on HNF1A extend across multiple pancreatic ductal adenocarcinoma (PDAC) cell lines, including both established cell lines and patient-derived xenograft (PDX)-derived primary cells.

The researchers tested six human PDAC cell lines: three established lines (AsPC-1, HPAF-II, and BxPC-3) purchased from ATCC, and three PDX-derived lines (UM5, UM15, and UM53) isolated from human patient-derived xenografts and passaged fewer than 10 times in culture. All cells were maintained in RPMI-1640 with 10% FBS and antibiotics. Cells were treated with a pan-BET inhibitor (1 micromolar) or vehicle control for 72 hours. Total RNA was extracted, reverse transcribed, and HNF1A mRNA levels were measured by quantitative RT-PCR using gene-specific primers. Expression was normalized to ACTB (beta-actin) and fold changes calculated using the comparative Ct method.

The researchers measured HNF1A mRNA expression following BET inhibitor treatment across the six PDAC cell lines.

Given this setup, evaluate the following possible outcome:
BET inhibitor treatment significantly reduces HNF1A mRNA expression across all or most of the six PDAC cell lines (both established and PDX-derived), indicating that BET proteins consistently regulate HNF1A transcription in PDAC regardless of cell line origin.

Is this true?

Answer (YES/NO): YES